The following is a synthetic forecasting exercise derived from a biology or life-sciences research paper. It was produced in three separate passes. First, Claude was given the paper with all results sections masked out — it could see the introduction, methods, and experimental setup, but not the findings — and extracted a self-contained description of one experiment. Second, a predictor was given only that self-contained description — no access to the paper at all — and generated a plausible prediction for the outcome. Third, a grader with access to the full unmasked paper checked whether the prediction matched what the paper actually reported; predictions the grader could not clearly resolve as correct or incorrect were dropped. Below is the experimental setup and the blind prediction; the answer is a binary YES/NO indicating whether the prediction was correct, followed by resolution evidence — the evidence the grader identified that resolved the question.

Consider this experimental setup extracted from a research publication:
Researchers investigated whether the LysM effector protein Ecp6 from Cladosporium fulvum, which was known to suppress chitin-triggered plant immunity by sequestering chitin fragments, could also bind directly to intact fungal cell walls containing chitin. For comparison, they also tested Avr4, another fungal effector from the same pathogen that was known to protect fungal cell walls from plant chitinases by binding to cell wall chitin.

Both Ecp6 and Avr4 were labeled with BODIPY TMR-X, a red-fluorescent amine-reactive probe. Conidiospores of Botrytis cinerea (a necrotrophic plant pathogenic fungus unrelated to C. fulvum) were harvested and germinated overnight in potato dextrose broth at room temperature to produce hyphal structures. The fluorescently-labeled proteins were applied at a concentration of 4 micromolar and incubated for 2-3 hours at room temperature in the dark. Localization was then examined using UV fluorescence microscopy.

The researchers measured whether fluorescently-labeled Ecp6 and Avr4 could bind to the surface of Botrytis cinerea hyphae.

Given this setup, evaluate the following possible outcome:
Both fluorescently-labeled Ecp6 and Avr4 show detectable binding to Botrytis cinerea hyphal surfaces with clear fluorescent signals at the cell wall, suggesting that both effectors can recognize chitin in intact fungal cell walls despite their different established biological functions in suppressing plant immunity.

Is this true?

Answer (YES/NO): YES